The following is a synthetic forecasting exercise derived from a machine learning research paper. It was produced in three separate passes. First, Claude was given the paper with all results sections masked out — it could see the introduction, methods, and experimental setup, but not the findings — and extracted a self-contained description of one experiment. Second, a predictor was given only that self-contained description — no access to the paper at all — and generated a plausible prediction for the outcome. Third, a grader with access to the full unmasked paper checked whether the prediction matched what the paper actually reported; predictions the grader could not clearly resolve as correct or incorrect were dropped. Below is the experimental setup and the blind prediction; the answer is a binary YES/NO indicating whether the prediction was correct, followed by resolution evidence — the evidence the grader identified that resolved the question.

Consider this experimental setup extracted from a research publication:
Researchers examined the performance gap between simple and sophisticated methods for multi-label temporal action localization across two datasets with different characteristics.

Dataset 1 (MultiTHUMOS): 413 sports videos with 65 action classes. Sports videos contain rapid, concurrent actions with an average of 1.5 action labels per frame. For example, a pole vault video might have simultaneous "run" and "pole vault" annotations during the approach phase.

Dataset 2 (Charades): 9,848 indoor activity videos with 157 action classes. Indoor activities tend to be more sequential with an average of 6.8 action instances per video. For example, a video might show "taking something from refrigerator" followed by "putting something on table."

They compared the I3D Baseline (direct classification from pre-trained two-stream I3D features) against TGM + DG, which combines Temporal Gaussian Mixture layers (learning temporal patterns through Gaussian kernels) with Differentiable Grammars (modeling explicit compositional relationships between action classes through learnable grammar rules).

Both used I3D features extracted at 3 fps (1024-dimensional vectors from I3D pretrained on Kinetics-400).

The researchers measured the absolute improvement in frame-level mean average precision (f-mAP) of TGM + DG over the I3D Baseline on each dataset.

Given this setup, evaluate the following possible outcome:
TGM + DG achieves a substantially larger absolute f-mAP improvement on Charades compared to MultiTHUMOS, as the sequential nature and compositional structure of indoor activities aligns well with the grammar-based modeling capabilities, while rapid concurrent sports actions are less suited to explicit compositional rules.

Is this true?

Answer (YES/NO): NO